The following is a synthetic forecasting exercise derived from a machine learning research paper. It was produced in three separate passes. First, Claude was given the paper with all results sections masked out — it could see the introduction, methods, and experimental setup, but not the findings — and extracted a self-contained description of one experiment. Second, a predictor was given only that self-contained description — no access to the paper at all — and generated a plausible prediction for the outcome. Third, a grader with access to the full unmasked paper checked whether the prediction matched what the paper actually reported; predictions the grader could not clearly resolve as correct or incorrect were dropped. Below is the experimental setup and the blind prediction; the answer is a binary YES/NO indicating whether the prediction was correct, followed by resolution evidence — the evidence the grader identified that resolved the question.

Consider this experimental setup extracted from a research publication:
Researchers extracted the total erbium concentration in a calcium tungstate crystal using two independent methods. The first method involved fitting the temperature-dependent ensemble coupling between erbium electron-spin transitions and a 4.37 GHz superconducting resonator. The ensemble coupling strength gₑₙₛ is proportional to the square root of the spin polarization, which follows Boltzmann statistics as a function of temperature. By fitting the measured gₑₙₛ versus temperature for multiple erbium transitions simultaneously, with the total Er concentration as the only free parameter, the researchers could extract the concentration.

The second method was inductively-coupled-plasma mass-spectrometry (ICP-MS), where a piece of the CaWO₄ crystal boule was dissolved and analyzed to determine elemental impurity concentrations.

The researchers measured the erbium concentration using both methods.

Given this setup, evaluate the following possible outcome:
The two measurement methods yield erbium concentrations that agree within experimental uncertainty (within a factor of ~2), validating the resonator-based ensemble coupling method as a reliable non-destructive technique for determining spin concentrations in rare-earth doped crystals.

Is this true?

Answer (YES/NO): YES